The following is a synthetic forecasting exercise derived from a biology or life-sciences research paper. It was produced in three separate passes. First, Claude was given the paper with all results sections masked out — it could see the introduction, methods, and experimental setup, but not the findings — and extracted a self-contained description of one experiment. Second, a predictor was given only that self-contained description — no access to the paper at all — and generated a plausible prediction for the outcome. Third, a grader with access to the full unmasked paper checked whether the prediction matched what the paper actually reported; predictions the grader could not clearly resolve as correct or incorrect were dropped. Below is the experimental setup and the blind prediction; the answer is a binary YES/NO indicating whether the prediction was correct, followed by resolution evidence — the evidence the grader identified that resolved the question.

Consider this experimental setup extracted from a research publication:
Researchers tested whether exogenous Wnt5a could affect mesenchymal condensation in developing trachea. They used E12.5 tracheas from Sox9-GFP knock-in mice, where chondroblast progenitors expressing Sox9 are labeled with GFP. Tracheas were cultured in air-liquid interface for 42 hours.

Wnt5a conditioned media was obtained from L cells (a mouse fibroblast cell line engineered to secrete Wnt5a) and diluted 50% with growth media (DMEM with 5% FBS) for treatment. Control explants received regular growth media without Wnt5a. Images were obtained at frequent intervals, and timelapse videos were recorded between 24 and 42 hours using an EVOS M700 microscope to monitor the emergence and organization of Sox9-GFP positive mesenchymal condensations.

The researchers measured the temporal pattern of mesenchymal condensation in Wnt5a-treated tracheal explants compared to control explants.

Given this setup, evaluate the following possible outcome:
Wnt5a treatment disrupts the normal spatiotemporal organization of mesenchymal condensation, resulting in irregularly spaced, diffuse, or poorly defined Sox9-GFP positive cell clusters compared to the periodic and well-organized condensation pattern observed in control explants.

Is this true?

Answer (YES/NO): NO